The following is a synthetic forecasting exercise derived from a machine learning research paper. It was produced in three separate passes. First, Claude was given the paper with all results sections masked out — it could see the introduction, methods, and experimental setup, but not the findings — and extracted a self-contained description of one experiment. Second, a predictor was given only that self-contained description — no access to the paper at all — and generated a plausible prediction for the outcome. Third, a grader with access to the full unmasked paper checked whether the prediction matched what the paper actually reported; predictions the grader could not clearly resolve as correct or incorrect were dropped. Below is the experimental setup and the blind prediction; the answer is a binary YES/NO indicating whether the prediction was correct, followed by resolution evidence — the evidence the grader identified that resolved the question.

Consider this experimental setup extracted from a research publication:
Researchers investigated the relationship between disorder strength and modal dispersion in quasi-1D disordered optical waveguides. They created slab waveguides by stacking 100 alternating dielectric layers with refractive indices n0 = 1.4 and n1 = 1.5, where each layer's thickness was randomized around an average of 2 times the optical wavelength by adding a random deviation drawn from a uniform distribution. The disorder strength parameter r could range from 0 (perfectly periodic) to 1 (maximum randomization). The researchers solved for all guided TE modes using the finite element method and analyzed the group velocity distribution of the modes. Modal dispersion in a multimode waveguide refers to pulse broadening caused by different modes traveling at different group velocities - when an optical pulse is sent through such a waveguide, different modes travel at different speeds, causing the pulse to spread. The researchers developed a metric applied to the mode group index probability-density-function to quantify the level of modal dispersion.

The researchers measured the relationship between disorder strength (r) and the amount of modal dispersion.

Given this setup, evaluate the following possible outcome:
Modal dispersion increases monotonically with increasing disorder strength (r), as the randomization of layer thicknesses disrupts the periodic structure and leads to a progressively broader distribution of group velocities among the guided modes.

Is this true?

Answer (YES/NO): NO